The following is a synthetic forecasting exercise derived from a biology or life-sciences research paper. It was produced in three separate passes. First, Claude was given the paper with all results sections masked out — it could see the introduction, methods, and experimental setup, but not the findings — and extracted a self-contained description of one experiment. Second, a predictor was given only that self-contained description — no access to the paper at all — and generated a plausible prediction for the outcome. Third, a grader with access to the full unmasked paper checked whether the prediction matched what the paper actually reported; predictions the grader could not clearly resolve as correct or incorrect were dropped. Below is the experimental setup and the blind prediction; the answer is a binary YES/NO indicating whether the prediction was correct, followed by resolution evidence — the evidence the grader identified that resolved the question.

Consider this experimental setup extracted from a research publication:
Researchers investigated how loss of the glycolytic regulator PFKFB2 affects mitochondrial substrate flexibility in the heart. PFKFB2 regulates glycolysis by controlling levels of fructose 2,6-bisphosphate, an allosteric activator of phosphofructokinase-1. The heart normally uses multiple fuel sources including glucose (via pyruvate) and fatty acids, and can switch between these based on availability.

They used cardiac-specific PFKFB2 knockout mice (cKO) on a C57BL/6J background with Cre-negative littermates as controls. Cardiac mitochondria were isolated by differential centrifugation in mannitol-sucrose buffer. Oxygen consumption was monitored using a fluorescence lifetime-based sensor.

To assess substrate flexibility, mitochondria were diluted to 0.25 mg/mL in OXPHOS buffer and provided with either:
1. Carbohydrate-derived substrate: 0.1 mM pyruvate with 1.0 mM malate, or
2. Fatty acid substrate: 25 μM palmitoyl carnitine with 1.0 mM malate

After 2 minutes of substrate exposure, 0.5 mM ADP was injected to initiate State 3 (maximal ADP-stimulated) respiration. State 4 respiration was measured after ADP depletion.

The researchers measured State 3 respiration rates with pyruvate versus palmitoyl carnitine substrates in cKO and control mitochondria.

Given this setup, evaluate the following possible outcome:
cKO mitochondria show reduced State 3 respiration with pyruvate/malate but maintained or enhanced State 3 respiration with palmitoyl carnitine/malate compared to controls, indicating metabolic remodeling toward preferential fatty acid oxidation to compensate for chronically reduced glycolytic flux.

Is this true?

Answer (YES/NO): NO